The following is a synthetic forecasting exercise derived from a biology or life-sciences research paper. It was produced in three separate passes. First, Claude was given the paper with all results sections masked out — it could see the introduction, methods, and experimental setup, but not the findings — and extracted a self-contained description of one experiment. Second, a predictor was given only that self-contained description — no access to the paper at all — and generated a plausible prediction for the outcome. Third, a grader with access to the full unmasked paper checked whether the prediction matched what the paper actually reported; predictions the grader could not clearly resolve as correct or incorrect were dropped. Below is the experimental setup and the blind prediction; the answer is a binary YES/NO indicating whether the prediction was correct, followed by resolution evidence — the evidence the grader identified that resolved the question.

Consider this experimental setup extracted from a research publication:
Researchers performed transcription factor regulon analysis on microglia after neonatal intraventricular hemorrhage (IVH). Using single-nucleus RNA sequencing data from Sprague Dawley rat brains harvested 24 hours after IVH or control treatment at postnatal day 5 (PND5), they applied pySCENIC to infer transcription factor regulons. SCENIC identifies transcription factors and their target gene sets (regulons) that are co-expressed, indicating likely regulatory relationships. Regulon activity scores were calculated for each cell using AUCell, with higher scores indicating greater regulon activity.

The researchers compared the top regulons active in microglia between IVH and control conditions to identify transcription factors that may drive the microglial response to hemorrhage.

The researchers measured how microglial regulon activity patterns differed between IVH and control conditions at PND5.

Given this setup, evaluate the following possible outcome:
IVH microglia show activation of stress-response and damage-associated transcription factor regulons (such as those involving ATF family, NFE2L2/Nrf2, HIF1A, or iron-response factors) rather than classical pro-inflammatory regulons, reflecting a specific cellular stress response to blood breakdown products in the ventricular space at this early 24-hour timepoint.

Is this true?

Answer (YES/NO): NO